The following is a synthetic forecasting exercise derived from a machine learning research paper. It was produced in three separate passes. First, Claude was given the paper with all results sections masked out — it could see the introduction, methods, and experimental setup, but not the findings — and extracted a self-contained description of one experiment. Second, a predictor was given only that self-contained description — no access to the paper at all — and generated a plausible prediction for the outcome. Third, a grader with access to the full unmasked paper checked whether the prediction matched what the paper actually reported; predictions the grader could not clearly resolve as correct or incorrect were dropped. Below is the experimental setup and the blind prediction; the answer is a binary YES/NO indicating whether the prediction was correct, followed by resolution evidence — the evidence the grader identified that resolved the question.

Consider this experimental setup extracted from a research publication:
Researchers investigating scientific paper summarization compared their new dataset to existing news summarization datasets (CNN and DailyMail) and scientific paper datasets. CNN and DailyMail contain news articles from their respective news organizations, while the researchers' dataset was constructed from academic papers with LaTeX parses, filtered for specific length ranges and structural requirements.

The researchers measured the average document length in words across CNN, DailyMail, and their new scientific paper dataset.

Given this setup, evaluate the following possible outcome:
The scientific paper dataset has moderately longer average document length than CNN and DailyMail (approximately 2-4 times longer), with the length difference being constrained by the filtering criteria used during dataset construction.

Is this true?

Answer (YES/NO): NO